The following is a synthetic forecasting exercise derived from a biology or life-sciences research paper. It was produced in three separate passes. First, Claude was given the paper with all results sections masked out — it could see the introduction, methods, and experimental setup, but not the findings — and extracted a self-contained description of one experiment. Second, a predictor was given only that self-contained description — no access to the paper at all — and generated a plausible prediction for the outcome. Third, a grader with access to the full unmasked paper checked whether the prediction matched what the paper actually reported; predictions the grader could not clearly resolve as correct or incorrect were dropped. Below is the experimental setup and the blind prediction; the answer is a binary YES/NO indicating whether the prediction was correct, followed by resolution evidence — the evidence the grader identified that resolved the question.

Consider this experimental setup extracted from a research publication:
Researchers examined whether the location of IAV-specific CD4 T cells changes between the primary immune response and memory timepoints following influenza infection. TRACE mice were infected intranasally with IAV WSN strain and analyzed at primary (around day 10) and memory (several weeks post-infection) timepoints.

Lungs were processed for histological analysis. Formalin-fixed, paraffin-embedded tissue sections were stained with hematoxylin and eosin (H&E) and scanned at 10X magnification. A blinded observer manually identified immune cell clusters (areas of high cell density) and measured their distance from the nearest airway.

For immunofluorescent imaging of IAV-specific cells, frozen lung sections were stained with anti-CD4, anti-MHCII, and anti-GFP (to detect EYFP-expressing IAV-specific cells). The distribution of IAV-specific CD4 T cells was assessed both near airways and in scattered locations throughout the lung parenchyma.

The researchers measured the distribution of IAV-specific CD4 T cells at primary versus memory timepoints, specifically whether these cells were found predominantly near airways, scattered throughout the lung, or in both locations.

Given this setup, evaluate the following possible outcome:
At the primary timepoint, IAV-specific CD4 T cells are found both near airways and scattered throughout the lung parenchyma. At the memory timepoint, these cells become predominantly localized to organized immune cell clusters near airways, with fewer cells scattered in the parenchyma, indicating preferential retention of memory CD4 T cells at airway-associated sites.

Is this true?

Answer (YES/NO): NO